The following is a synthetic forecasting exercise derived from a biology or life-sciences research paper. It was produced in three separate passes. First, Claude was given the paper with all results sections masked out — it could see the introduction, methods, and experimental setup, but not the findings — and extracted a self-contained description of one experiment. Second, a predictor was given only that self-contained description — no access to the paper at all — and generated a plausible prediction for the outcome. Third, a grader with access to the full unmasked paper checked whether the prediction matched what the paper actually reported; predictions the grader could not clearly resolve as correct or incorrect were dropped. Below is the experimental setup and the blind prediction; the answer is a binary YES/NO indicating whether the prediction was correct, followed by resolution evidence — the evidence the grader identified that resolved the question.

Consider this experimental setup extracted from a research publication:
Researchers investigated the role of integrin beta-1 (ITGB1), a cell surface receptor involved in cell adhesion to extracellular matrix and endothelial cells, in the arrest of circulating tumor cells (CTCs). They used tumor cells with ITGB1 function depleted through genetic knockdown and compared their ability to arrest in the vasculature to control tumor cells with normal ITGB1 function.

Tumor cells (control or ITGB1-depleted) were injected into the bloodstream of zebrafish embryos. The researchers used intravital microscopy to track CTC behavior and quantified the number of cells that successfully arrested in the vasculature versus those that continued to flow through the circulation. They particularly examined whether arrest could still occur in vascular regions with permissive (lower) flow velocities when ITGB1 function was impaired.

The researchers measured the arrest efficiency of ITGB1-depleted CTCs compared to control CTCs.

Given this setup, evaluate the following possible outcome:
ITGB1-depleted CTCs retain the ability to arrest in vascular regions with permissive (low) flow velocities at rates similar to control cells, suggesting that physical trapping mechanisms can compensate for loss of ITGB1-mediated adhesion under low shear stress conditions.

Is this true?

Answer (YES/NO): NO